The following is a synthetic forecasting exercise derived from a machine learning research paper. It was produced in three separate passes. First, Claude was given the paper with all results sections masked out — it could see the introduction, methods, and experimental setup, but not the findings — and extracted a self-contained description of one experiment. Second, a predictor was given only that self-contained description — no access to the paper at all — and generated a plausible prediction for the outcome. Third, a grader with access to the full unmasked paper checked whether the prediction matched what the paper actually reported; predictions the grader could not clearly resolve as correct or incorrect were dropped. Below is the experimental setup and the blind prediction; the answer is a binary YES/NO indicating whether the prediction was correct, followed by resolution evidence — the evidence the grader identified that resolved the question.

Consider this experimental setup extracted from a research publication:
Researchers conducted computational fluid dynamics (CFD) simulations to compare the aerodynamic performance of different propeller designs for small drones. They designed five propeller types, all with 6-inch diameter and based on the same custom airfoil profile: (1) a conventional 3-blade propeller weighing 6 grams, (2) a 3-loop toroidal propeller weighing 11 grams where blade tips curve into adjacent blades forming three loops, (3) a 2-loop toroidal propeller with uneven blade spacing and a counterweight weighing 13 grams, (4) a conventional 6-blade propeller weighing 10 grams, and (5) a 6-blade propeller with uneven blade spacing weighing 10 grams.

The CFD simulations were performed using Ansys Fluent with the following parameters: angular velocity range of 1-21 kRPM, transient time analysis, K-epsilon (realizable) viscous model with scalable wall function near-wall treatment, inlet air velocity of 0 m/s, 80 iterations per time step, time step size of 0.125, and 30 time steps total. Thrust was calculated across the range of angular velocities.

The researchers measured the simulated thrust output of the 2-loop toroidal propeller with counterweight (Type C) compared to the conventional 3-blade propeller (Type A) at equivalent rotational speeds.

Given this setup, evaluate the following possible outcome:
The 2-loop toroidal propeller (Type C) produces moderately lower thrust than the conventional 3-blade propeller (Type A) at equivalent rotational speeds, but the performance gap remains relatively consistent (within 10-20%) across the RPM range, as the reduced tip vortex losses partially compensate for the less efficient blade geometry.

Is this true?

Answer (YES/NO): NO